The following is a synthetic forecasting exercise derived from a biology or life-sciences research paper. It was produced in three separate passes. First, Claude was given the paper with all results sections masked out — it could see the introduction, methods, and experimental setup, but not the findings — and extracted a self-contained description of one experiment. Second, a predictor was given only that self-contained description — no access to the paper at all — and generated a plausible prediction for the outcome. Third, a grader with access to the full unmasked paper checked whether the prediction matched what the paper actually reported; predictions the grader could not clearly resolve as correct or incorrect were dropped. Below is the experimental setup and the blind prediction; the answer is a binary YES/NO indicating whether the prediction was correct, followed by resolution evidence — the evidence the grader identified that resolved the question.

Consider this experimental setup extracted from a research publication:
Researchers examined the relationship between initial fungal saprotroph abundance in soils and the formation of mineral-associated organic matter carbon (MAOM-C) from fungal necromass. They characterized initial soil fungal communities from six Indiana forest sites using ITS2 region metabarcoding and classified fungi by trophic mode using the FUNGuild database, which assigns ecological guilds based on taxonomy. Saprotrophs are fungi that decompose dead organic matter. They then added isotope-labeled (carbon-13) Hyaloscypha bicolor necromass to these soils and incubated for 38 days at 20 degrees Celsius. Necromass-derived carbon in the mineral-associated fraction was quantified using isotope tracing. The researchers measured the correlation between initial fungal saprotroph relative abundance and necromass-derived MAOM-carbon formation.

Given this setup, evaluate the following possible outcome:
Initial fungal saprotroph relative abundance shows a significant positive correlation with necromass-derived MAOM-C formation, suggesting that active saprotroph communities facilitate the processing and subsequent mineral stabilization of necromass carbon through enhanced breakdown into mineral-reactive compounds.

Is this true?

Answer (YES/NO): NO